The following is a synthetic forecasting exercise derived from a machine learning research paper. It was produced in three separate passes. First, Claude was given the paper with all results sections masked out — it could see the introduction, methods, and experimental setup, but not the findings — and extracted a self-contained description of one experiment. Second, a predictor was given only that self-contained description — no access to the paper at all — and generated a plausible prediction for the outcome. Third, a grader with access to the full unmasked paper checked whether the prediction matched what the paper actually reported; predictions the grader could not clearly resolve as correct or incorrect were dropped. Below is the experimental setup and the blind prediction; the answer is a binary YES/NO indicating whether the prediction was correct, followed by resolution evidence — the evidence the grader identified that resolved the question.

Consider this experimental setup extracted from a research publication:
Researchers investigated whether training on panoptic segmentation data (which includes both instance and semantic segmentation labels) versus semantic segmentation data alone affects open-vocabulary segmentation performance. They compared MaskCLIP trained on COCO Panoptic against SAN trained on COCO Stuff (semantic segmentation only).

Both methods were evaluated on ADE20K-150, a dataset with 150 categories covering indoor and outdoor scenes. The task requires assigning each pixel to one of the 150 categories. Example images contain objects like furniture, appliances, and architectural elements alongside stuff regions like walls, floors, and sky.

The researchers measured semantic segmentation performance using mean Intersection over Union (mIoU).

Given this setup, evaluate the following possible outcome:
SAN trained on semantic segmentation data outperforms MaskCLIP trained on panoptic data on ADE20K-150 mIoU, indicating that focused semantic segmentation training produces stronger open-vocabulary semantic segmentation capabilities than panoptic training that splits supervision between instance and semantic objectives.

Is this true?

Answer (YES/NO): YES